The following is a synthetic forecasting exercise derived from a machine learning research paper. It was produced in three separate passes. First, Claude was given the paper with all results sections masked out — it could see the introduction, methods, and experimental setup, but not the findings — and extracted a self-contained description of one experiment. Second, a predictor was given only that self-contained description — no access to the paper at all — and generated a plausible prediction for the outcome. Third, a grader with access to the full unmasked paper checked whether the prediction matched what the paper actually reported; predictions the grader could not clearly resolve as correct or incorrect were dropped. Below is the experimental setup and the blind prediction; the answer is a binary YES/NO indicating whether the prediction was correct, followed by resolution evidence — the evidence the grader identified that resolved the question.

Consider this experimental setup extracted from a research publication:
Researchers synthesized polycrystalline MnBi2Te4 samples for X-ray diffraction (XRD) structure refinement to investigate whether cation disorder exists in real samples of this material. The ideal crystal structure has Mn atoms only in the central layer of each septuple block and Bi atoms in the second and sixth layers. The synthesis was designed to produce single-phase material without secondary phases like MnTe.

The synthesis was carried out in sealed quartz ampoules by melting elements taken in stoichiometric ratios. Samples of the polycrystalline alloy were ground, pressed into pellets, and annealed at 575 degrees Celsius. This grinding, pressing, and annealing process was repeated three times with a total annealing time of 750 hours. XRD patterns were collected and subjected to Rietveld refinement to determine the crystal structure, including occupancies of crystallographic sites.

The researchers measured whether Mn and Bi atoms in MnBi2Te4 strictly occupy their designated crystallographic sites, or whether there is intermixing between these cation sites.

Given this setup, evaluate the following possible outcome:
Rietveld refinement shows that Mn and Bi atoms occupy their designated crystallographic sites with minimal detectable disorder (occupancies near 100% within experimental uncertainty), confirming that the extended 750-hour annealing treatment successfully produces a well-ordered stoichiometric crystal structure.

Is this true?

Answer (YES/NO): NO